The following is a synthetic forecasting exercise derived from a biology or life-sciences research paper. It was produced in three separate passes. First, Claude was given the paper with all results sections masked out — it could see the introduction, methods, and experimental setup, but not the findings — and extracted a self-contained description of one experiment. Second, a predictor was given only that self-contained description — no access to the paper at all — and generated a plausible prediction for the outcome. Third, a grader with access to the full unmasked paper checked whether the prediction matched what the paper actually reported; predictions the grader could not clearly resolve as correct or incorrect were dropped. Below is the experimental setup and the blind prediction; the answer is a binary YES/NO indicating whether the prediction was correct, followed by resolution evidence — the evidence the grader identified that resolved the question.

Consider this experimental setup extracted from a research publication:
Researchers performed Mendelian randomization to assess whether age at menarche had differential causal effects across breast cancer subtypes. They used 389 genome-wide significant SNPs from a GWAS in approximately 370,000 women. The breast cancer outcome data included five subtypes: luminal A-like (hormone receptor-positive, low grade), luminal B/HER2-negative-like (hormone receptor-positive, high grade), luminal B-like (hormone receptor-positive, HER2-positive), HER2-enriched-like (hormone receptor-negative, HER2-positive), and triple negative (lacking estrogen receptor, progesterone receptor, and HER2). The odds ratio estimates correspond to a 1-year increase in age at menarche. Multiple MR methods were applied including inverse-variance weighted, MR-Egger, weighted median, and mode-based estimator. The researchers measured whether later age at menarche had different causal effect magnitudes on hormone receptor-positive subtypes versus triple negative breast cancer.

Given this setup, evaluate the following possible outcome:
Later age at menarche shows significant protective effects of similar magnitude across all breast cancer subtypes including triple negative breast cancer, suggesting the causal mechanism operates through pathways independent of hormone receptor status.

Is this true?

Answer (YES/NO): NO